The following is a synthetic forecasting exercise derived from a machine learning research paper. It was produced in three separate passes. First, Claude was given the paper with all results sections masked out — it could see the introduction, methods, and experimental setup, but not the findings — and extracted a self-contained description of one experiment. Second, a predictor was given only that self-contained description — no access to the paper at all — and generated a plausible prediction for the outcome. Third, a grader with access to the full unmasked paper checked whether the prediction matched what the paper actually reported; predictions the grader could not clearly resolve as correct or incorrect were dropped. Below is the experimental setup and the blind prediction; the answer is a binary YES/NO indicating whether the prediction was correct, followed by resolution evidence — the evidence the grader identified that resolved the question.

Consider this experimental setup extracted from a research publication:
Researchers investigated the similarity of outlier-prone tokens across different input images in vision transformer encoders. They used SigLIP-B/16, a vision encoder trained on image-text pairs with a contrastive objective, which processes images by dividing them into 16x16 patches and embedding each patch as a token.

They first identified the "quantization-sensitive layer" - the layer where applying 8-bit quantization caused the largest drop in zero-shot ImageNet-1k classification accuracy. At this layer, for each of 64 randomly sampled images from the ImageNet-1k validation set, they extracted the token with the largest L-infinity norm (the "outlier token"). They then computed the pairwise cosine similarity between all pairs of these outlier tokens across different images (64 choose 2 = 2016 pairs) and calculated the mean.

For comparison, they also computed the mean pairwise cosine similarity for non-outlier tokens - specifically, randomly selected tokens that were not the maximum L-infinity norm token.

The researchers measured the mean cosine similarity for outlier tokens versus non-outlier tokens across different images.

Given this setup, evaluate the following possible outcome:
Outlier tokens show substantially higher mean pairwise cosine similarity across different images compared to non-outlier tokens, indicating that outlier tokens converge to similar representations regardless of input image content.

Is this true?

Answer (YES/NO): YES